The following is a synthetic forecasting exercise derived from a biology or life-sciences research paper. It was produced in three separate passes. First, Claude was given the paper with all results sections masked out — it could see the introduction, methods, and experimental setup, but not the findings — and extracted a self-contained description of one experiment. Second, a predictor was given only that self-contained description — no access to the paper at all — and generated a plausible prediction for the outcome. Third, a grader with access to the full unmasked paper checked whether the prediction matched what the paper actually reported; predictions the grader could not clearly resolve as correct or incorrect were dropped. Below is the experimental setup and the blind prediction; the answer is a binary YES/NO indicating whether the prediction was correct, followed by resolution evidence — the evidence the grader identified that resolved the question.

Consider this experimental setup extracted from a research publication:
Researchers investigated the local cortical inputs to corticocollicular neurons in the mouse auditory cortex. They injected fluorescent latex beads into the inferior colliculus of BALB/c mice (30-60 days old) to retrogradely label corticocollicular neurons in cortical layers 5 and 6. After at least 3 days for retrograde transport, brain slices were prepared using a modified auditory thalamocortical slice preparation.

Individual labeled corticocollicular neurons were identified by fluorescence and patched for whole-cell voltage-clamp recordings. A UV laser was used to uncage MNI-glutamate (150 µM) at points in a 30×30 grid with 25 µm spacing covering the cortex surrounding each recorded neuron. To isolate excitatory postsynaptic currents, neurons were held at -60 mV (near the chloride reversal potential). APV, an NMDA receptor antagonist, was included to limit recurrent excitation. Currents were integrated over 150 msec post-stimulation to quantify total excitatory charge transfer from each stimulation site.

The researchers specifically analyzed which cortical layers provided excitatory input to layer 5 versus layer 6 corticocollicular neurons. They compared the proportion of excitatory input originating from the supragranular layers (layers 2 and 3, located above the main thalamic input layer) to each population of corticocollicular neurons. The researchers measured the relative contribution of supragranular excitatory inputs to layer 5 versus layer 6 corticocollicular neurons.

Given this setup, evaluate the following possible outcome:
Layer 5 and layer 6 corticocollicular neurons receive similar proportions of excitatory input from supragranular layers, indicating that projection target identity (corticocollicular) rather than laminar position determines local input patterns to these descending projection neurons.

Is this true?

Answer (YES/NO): NO